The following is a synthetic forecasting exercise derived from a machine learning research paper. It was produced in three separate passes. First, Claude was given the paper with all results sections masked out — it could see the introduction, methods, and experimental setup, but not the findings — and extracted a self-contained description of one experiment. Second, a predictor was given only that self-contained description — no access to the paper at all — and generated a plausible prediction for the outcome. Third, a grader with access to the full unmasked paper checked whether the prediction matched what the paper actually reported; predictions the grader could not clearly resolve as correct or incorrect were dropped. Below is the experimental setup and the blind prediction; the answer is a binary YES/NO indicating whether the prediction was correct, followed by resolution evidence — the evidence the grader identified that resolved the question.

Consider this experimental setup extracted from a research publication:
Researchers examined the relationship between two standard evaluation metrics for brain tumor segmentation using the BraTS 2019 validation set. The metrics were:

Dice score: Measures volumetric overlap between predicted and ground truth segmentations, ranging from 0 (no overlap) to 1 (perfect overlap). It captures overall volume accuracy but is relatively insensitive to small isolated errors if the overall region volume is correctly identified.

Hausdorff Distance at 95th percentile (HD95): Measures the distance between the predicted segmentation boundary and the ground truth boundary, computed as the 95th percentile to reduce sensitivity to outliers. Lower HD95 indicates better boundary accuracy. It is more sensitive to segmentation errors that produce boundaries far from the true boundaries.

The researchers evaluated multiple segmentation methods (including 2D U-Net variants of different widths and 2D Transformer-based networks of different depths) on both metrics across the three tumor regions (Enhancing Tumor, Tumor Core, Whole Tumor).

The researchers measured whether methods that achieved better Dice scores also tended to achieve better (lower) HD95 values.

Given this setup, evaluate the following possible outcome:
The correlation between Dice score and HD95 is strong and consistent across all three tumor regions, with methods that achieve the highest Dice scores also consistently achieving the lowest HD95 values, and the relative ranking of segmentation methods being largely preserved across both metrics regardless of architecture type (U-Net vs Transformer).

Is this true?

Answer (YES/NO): NO